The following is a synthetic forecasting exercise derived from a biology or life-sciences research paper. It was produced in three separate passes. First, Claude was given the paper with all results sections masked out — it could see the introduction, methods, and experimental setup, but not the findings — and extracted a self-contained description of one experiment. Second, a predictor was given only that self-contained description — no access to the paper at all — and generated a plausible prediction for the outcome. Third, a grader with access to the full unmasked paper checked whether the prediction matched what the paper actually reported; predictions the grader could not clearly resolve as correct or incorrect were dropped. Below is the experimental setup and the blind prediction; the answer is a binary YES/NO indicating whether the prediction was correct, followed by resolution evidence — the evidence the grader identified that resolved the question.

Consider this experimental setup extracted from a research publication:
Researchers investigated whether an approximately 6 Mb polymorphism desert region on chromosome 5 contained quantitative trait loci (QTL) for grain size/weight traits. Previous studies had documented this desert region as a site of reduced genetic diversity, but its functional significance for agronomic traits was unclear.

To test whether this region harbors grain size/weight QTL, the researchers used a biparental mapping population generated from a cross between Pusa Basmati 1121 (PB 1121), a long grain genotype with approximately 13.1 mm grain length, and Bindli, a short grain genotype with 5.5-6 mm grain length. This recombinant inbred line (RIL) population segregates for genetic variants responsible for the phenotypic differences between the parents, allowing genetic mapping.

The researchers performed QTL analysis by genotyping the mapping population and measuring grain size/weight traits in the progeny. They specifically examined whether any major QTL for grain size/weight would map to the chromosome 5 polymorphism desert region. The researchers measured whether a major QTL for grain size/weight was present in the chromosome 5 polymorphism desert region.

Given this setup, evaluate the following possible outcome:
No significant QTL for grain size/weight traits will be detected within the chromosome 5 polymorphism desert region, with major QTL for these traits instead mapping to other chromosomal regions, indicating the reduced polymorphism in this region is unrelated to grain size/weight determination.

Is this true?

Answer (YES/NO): NO